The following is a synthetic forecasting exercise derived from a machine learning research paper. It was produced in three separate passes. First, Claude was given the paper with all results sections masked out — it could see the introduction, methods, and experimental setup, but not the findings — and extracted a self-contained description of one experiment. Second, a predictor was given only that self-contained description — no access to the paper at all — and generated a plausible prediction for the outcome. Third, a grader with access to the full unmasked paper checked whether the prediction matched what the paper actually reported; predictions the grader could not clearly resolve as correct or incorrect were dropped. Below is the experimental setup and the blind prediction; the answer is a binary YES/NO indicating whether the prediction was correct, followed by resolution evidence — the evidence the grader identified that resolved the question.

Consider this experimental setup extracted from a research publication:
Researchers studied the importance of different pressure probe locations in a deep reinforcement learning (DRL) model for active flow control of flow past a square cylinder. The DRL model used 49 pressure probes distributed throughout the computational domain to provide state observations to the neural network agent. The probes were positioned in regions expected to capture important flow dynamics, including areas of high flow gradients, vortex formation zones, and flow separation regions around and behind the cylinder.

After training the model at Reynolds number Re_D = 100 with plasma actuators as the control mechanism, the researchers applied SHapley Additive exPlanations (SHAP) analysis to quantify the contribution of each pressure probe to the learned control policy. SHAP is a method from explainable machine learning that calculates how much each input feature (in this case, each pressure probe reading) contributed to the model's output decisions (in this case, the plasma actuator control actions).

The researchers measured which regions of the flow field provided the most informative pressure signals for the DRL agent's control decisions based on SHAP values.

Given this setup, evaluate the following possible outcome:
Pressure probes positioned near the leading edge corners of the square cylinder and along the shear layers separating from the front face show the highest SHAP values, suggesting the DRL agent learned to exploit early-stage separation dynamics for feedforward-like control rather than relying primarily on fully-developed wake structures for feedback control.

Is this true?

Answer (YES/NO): NO